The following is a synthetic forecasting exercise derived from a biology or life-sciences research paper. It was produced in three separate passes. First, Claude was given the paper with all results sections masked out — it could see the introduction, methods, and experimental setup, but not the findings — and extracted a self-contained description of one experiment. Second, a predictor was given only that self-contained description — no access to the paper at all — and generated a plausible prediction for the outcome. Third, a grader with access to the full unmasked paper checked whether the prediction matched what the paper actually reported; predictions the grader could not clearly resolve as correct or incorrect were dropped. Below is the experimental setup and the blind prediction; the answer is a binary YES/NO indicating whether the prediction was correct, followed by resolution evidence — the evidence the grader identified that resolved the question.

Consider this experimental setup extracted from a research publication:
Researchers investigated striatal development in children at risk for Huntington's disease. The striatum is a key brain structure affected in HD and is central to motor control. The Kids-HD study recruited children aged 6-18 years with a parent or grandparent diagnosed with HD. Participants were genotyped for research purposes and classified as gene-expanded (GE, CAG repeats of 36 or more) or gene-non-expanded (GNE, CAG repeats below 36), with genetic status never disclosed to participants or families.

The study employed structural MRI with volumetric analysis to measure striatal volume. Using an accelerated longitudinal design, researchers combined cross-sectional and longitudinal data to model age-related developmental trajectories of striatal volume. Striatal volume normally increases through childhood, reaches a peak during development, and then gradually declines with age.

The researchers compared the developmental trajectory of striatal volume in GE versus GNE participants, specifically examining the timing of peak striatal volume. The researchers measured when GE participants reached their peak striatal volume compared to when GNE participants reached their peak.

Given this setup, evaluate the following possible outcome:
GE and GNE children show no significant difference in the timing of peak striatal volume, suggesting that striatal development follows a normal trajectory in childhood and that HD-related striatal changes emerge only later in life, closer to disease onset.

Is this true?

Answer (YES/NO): NO